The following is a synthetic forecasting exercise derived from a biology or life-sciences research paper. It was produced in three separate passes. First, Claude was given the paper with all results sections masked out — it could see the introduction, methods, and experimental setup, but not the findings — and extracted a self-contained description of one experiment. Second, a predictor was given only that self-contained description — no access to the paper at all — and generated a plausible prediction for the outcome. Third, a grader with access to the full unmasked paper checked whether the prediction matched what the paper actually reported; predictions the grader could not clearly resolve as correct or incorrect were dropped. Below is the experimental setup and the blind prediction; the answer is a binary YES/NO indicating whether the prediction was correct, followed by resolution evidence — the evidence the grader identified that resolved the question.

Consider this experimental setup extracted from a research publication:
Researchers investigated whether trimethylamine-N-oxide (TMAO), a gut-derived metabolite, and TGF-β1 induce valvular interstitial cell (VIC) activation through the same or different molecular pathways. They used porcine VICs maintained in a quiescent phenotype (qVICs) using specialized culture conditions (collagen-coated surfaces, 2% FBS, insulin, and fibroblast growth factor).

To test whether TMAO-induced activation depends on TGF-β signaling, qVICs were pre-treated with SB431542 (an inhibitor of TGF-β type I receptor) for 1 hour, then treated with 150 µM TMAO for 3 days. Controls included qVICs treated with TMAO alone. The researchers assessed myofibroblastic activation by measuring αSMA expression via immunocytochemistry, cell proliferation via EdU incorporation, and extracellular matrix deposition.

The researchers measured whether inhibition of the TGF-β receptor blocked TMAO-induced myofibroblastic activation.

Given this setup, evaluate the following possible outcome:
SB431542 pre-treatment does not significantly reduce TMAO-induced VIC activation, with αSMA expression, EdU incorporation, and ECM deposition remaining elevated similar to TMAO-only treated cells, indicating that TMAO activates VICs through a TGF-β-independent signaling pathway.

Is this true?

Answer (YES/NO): YES